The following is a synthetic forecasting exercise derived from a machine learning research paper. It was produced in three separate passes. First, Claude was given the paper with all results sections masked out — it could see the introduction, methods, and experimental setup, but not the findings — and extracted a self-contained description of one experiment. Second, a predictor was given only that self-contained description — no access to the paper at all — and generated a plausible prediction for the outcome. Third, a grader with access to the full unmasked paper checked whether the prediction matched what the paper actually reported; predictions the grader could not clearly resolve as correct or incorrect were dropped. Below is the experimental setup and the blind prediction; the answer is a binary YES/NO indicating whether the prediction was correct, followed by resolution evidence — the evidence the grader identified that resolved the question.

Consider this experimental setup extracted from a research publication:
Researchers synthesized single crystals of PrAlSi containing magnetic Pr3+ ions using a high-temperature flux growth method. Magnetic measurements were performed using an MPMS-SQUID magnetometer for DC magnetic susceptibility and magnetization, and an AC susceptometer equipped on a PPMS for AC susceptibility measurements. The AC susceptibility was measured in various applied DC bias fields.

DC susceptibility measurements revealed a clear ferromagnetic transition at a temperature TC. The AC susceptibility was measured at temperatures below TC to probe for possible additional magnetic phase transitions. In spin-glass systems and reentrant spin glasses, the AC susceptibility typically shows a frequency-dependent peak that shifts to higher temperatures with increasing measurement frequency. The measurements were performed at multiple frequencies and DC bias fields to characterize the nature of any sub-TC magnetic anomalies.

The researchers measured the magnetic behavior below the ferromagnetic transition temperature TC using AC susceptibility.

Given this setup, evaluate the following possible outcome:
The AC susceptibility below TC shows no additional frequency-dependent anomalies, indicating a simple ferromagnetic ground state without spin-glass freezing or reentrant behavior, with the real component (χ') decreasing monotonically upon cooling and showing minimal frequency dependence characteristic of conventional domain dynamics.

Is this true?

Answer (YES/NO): NO